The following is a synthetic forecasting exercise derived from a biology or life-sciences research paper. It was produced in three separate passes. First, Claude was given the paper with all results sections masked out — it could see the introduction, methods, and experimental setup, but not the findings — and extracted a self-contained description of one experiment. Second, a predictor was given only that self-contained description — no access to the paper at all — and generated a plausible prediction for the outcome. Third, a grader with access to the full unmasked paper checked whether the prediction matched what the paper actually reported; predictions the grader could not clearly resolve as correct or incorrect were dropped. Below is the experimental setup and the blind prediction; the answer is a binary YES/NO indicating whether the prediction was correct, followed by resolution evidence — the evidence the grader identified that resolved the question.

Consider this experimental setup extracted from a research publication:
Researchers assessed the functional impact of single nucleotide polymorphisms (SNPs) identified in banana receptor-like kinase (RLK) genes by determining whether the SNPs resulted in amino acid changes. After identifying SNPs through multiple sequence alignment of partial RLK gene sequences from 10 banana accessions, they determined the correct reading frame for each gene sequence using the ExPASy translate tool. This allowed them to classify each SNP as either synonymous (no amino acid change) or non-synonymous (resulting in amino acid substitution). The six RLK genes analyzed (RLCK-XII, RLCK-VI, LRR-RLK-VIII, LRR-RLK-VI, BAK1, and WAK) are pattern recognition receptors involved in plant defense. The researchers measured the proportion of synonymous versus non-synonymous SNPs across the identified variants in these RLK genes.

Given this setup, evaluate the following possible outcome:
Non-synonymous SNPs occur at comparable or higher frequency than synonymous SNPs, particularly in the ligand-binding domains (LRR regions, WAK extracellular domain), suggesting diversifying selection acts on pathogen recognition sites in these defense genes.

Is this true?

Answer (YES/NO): NO